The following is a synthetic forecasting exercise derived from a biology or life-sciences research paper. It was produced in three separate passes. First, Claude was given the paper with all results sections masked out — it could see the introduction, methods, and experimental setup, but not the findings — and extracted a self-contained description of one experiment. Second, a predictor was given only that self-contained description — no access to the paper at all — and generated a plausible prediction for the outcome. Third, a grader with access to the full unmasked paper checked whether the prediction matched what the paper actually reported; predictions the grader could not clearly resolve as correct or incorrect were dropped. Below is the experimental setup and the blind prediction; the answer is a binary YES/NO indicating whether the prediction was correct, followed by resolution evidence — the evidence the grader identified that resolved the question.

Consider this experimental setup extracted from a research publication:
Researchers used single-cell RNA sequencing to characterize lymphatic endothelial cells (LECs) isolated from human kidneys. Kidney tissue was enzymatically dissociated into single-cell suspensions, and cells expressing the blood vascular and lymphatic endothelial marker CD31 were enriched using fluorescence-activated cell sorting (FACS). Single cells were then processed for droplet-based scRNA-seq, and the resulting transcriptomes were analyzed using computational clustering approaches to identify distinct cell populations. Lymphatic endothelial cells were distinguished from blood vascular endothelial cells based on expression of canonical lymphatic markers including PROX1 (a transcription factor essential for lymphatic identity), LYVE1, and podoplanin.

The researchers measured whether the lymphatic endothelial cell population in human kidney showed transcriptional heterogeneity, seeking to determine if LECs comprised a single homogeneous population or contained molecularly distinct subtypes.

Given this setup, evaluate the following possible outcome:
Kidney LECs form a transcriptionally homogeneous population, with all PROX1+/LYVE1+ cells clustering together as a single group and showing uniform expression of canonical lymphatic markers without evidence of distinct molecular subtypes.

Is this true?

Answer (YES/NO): NO